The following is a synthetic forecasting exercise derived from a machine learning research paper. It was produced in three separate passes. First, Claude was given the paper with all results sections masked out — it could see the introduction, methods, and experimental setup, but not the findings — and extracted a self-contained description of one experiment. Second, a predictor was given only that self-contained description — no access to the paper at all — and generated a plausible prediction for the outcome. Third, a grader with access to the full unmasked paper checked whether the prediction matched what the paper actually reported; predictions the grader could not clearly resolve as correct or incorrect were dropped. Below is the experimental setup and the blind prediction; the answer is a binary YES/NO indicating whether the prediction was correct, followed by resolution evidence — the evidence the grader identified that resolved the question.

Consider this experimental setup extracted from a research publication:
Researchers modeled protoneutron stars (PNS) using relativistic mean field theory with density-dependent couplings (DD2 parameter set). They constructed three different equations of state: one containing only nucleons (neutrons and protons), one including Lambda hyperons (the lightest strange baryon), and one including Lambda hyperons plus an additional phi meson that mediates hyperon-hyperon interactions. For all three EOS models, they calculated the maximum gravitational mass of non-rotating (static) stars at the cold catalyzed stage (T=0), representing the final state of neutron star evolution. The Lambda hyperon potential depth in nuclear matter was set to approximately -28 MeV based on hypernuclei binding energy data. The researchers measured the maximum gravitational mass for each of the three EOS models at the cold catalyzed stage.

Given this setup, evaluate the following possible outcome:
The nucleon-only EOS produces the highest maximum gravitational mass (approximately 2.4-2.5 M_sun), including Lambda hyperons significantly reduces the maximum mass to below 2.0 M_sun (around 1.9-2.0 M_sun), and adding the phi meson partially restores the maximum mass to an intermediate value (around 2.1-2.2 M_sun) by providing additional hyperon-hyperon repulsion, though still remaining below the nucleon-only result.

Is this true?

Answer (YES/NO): YES